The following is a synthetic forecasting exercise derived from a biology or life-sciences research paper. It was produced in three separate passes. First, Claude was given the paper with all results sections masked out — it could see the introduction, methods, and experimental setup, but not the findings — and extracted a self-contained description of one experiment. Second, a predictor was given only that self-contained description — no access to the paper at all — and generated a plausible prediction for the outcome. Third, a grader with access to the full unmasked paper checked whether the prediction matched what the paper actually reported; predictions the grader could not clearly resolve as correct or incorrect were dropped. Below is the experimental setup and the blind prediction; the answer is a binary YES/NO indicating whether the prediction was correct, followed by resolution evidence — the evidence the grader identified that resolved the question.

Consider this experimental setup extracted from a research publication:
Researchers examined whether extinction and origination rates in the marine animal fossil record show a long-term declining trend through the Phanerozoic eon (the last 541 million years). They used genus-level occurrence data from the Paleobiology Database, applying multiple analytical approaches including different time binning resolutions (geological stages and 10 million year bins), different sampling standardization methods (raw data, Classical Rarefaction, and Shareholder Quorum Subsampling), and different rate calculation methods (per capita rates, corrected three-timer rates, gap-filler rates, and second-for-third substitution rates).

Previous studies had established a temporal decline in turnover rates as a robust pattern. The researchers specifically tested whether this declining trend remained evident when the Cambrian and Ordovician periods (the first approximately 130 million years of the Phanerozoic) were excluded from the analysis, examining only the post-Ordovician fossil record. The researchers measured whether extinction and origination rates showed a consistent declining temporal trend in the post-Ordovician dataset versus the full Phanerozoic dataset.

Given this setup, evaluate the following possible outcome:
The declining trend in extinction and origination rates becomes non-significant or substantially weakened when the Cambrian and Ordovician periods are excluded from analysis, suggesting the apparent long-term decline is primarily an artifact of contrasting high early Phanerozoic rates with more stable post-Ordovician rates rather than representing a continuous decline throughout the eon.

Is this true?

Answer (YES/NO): YES